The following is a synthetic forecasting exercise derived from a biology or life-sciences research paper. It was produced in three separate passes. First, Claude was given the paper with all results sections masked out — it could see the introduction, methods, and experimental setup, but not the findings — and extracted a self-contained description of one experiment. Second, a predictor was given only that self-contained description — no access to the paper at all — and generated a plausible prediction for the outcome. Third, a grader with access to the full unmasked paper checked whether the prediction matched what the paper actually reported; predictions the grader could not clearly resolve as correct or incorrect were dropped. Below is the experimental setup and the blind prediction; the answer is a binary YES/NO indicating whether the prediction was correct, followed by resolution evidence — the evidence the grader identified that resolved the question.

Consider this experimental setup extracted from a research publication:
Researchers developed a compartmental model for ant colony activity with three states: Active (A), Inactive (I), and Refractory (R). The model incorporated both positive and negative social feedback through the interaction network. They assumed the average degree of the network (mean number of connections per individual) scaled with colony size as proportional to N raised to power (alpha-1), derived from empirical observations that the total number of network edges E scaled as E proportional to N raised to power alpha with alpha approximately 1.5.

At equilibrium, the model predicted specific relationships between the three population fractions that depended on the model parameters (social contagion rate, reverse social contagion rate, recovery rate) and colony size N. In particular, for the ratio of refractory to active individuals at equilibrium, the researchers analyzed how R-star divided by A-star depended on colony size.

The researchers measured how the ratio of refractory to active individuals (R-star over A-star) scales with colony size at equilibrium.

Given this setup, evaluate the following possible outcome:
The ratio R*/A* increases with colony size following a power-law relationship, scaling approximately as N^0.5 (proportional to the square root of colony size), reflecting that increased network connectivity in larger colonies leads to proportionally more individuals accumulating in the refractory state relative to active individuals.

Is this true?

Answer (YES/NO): YES